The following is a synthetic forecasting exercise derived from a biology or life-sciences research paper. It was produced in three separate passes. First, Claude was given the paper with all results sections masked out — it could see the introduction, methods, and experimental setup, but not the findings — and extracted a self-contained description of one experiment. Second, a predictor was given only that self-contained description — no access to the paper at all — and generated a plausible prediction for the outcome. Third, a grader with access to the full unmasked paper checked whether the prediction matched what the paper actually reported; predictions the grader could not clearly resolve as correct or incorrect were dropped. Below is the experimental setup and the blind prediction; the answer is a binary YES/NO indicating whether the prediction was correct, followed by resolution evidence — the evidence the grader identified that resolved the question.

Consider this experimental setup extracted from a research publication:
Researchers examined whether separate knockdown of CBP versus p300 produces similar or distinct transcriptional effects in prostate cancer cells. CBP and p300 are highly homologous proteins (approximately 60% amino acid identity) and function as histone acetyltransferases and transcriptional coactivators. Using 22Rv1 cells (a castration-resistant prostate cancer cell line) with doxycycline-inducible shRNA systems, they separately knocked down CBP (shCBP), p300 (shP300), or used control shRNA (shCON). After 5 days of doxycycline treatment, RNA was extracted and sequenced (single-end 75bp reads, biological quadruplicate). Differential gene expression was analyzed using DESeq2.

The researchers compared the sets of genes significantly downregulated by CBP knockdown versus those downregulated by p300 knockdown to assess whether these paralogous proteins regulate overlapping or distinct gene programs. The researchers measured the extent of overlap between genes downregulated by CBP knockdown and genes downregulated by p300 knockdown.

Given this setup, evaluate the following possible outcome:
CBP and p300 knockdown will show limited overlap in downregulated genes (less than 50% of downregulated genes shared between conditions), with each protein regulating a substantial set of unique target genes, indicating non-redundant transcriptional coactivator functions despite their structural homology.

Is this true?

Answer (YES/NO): NO